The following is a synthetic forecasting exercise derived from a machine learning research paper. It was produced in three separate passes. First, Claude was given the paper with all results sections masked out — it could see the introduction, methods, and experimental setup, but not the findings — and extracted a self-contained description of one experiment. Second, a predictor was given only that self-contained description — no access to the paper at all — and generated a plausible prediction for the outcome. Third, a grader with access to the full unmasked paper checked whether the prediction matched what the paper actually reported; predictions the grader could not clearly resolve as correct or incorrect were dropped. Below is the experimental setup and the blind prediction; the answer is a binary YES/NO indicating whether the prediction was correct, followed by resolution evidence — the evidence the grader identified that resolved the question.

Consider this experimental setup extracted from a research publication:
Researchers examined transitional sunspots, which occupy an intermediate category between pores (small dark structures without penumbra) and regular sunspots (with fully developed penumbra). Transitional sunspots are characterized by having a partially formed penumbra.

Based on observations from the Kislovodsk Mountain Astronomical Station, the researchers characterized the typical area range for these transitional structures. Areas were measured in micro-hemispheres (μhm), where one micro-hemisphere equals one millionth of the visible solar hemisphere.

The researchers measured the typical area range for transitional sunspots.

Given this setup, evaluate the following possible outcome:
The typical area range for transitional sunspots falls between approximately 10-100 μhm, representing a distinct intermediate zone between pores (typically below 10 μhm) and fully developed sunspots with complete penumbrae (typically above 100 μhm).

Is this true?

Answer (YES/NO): NO